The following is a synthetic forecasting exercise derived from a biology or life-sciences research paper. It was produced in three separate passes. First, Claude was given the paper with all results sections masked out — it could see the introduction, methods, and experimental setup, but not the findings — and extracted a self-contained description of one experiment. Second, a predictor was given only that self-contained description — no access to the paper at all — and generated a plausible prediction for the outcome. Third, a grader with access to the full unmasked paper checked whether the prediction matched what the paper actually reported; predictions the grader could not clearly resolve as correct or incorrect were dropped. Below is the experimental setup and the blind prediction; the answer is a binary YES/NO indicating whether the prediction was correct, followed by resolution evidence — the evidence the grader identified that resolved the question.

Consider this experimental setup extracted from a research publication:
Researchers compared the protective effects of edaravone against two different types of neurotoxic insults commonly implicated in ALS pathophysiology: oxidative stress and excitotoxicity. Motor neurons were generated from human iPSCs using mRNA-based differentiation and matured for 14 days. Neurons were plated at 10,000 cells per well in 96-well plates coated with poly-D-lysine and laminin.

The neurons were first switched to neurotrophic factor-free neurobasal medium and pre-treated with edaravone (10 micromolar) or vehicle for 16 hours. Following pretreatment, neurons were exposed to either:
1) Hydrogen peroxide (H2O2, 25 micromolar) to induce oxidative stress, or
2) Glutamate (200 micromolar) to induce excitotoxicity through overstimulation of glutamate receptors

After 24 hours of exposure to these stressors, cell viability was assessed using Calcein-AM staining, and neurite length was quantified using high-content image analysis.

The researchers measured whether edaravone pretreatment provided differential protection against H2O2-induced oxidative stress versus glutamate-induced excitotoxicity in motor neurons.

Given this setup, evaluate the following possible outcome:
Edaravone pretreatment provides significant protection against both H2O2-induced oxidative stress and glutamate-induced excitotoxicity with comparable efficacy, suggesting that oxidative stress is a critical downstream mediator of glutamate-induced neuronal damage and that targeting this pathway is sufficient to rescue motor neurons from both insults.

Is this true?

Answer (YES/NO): YES